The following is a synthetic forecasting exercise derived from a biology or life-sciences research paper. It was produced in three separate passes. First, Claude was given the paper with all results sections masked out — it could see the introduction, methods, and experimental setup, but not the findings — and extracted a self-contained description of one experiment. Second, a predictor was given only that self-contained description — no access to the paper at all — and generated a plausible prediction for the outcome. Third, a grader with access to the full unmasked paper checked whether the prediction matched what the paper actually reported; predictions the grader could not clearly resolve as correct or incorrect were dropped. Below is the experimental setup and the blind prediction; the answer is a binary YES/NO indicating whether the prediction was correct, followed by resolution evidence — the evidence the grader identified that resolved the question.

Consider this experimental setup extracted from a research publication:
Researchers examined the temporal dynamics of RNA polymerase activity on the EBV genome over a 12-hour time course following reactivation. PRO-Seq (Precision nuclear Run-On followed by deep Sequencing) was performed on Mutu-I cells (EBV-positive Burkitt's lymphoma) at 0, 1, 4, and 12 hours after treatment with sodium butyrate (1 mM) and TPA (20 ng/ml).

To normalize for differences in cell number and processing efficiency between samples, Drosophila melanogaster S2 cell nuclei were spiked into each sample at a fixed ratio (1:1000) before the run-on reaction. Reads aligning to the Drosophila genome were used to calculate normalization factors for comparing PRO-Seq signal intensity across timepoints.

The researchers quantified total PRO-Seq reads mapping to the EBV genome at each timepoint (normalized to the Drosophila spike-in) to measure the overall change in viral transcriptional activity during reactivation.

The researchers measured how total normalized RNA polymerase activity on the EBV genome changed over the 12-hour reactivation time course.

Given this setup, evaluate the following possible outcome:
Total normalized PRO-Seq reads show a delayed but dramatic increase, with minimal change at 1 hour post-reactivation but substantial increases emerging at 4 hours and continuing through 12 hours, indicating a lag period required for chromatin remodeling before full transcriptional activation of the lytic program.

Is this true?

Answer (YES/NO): NO